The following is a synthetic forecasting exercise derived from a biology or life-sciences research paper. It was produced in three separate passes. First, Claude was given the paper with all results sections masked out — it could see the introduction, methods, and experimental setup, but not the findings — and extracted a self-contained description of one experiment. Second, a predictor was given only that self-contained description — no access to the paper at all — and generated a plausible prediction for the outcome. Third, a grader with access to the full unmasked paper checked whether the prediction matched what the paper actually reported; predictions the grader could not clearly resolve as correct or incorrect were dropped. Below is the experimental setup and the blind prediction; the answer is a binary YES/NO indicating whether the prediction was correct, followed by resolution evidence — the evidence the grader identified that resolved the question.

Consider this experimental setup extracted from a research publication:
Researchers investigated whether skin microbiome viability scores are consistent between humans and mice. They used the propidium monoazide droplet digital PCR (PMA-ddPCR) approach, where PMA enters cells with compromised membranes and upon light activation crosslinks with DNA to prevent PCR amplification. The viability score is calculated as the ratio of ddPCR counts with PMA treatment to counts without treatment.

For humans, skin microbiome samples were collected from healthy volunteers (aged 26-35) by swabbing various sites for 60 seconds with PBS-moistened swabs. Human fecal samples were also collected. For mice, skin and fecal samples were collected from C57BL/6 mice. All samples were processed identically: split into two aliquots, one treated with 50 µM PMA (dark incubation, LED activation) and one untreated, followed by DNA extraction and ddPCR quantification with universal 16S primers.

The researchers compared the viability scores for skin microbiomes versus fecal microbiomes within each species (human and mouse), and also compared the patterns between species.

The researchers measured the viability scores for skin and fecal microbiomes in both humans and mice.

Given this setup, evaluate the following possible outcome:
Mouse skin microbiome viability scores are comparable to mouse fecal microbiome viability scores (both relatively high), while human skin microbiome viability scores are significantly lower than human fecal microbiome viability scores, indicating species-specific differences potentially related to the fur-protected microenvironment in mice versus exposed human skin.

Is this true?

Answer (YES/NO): NO